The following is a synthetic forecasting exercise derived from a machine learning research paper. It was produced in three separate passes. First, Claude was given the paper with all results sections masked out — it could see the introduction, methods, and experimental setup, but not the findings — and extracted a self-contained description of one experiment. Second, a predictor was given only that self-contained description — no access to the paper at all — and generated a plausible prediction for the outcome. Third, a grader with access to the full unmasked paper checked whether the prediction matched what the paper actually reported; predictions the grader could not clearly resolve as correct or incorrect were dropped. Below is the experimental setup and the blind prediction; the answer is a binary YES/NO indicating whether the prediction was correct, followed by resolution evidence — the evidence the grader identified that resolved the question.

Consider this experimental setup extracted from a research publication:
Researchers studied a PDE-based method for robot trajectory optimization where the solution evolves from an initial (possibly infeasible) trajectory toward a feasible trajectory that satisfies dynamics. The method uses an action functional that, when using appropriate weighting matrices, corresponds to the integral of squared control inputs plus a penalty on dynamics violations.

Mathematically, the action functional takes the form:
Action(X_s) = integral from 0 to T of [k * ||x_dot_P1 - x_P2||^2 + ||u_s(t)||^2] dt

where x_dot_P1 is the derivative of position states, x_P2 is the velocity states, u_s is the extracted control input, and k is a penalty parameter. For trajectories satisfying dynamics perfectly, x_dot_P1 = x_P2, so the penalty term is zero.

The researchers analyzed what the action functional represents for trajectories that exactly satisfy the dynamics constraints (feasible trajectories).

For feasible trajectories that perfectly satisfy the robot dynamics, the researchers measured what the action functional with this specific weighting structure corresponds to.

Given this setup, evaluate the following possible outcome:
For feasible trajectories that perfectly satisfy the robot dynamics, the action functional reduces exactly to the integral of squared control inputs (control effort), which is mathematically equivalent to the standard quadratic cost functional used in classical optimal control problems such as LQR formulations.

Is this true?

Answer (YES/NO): NO